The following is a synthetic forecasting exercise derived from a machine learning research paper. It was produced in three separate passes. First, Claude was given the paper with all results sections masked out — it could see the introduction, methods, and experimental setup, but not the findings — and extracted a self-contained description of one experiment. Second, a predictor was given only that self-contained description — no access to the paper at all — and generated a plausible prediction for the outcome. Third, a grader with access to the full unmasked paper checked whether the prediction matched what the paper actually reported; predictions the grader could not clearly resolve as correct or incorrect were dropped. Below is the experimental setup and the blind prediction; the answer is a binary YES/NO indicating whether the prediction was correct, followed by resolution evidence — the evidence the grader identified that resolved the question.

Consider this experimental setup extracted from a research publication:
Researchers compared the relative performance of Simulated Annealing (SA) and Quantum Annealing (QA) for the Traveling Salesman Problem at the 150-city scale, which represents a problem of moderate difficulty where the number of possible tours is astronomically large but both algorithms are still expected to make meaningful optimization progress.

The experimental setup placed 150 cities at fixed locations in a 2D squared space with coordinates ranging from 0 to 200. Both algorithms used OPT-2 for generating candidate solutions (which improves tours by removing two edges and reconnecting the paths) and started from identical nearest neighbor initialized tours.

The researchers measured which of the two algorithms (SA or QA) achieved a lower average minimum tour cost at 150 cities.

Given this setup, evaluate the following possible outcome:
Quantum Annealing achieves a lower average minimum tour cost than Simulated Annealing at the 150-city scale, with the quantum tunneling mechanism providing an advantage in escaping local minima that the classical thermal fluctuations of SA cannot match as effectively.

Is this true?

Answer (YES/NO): YES